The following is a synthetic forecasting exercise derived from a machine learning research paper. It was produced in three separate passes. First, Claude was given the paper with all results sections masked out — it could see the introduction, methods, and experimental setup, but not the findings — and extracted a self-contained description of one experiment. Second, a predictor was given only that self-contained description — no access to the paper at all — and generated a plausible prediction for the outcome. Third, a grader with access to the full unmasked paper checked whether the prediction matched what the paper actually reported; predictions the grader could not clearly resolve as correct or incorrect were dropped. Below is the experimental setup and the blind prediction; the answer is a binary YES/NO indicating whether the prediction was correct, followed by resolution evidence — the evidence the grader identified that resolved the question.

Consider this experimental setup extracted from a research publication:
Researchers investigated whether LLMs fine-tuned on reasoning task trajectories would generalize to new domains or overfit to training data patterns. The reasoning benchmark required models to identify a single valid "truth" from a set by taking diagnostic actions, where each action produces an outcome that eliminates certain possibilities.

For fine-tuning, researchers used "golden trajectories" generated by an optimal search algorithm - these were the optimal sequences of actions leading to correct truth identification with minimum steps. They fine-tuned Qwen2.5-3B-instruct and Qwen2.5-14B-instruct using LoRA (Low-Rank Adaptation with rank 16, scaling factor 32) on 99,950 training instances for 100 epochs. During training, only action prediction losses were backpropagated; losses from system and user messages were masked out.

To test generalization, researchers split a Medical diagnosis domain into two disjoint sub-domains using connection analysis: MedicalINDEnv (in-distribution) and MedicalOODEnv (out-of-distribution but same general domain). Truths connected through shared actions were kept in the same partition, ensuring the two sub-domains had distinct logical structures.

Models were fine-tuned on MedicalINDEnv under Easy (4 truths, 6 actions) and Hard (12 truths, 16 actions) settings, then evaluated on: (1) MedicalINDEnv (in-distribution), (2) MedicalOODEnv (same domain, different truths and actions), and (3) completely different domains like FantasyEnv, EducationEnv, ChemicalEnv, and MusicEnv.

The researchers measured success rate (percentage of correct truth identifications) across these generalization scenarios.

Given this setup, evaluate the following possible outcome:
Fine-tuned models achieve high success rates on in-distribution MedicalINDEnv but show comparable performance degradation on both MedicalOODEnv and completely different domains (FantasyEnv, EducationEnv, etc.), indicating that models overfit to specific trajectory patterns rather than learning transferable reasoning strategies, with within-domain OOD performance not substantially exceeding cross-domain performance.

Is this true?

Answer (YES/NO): NO